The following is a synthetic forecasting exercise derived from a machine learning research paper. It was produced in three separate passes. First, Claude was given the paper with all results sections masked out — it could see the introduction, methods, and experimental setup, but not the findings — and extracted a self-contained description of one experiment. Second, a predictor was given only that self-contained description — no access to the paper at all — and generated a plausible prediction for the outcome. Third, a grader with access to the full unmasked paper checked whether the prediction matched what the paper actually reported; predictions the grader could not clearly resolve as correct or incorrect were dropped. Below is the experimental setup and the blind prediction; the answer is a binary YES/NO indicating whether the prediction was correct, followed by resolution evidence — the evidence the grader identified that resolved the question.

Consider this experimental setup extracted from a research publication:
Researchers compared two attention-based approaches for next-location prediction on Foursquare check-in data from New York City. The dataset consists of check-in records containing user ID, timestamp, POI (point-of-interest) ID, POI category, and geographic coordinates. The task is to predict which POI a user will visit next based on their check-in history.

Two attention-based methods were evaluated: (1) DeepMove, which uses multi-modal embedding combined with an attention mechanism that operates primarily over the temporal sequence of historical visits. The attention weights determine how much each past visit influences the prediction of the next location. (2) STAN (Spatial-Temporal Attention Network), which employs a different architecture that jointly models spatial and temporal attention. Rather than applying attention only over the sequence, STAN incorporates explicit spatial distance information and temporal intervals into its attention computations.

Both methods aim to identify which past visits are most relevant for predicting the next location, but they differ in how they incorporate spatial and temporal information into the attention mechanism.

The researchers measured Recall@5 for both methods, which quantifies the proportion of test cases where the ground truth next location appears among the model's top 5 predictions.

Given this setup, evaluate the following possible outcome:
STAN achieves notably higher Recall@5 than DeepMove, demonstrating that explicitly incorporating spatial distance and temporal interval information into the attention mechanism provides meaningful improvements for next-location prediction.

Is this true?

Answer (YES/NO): NO